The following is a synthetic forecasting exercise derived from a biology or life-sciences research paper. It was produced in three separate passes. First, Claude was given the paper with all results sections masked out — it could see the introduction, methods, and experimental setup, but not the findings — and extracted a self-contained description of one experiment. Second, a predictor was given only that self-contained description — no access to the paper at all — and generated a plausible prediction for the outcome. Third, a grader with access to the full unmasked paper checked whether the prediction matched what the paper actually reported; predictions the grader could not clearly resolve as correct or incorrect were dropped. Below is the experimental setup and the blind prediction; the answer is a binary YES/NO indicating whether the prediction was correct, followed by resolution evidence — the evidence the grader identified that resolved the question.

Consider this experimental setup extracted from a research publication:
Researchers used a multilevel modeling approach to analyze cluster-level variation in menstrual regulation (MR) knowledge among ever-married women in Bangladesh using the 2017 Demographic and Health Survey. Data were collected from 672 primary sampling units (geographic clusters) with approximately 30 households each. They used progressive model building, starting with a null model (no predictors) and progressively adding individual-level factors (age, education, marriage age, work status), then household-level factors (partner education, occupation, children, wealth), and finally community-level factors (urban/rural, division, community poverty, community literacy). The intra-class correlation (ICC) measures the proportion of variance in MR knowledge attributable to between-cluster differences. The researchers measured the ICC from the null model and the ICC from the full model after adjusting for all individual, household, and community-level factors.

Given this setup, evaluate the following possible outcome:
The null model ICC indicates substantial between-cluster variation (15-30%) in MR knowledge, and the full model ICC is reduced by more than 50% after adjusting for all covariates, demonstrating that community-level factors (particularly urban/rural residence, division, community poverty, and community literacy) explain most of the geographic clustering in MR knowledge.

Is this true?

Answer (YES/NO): NO